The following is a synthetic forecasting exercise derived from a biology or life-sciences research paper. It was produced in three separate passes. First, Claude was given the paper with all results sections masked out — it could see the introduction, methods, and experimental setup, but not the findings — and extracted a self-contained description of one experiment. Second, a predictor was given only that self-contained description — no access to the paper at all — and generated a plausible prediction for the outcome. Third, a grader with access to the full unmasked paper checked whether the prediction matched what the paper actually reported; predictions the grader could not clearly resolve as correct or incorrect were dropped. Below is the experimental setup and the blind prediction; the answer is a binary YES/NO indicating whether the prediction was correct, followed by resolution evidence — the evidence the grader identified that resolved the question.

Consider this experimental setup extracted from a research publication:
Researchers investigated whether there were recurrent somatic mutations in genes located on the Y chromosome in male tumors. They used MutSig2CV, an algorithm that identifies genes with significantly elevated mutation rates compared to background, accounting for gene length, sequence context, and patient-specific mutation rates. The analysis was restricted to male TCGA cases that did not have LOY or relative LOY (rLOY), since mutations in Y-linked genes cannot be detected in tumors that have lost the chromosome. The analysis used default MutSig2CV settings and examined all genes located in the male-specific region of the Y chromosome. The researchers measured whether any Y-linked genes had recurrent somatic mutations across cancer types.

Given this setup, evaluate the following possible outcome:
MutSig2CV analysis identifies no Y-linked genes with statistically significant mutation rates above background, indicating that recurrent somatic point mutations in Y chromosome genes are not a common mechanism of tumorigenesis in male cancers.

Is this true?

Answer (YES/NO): YES